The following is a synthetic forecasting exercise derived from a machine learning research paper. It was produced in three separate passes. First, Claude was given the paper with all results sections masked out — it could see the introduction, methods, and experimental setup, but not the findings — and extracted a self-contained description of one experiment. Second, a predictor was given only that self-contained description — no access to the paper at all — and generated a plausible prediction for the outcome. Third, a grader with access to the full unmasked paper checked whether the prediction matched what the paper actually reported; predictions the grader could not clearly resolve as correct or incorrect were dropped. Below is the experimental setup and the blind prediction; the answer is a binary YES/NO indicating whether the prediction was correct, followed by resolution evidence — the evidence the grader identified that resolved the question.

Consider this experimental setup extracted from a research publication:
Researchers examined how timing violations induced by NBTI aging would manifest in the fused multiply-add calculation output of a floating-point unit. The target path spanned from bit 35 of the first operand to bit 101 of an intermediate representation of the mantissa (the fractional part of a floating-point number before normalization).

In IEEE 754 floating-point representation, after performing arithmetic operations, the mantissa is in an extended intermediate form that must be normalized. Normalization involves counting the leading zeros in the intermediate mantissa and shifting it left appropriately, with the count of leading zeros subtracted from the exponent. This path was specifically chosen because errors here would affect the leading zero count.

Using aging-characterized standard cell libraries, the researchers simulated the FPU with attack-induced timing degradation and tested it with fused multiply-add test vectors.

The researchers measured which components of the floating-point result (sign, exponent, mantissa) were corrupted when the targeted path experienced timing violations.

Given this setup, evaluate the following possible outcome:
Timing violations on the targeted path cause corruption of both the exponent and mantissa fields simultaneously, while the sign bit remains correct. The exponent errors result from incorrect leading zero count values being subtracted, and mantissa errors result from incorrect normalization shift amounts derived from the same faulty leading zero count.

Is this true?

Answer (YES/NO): NO